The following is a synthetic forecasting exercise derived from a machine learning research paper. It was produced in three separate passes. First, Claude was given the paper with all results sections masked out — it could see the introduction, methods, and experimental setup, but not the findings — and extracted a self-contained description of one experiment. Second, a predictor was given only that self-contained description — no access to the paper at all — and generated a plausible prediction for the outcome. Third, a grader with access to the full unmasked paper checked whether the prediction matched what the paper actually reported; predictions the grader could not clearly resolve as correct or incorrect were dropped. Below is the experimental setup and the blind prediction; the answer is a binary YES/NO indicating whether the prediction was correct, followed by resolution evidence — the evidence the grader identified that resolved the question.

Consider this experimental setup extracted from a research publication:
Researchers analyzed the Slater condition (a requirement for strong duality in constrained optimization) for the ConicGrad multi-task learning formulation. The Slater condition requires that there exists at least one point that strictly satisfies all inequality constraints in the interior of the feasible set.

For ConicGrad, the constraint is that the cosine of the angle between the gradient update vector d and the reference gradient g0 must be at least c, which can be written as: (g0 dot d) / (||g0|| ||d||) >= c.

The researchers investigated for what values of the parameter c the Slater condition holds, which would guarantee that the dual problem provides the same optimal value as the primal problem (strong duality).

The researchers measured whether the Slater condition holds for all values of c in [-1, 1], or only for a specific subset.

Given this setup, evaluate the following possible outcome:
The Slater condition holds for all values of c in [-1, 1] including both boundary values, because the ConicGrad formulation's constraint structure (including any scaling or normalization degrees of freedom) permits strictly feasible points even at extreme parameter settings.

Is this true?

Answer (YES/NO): NO